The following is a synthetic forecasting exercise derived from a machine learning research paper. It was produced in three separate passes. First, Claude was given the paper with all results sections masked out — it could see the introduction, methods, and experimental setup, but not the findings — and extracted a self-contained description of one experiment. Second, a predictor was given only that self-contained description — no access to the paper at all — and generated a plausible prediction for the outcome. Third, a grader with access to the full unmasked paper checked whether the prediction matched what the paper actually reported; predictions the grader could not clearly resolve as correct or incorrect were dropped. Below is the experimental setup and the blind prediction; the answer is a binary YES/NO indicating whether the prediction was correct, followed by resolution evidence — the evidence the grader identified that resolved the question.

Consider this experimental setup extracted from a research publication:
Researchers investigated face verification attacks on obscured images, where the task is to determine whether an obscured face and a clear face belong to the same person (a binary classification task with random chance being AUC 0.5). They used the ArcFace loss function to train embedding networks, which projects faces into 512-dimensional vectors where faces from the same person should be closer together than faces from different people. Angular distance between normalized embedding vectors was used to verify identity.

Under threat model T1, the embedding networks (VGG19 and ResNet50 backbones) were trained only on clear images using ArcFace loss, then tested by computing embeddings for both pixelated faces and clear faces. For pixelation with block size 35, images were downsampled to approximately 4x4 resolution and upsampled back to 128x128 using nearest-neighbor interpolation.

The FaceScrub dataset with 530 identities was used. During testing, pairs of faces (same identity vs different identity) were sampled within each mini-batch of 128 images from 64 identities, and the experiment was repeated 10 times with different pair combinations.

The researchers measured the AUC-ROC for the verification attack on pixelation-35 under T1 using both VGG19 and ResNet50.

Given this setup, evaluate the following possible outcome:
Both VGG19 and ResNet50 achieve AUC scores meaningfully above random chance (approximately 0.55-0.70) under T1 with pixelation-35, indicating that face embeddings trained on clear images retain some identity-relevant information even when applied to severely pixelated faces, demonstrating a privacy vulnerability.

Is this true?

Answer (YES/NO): NO